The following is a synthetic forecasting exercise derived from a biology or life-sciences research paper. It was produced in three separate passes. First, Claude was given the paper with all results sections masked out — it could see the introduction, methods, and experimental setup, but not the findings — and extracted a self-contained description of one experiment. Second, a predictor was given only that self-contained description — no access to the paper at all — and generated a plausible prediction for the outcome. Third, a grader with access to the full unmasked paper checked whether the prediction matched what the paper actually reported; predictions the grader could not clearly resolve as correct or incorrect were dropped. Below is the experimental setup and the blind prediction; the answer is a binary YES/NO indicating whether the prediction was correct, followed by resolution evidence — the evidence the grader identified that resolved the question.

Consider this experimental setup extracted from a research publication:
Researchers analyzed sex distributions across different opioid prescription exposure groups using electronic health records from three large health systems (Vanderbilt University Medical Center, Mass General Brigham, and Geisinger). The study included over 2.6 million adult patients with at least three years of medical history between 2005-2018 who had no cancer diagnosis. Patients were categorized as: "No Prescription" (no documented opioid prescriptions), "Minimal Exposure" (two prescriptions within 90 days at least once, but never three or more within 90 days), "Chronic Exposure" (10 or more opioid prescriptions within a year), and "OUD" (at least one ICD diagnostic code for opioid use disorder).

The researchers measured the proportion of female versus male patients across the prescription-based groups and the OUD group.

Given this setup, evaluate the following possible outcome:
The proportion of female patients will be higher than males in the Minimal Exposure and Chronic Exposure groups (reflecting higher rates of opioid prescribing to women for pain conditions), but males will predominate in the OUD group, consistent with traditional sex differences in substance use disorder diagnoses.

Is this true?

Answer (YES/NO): NO